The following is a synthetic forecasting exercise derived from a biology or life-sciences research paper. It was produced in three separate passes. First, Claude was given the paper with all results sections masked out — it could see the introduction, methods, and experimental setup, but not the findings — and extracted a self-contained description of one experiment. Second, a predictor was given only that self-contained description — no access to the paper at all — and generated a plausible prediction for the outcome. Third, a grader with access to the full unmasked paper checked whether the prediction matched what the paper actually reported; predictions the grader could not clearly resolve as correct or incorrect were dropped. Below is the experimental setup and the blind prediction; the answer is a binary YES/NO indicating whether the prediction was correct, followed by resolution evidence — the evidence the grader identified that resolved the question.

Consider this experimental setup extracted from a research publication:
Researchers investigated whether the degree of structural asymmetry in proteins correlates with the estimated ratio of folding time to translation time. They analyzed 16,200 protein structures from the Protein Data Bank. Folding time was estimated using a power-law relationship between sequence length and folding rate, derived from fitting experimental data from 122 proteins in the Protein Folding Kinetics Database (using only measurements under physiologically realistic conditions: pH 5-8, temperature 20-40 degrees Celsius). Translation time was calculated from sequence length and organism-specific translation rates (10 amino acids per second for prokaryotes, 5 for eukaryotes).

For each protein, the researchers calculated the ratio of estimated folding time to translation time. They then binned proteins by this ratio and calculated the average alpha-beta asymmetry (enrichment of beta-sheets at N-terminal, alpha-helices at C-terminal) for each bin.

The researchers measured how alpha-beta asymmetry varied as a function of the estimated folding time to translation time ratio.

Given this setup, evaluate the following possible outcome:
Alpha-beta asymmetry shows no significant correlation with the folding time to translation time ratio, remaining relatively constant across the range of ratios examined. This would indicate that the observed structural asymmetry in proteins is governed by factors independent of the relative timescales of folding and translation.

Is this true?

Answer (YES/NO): NO